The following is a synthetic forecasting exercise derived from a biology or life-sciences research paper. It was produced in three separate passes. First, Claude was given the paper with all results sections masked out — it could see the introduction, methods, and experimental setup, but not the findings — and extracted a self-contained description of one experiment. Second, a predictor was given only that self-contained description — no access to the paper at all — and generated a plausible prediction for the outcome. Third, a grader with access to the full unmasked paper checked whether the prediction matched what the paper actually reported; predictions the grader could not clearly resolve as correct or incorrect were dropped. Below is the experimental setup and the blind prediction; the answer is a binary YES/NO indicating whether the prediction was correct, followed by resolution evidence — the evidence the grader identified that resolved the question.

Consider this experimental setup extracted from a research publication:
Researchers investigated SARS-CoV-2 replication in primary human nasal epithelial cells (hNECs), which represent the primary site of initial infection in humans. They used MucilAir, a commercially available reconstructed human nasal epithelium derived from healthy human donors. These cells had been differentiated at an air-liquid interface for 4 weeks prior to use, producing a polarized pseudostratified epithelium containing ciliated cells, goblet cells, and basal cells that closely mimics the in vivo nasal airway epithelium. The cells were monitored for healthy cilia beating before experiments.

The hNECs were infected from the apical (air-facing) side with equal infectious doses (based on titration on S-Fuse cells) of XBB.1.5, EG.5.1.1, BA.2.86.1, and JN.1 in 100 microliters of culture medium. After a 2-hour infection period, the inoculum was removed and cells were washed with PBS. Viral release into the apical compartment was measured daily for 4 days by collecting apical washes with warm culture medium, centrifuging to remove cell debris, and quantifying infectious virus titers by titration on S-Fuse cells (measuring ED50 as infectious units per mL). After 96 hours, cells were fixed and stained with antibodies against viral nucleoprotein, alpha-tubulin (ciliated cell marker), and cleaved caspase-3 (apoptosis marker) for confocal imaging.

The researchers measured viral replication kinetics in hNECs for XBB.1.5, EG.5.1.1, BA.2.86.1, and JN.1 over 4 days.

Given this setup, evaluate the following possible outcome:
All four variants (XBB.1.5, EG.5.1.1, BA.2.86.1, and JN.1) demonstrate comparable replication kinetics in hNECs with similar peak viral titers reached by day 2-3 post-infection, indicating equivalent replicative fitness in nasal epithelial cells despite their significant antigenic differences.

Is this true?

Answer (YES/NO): NO